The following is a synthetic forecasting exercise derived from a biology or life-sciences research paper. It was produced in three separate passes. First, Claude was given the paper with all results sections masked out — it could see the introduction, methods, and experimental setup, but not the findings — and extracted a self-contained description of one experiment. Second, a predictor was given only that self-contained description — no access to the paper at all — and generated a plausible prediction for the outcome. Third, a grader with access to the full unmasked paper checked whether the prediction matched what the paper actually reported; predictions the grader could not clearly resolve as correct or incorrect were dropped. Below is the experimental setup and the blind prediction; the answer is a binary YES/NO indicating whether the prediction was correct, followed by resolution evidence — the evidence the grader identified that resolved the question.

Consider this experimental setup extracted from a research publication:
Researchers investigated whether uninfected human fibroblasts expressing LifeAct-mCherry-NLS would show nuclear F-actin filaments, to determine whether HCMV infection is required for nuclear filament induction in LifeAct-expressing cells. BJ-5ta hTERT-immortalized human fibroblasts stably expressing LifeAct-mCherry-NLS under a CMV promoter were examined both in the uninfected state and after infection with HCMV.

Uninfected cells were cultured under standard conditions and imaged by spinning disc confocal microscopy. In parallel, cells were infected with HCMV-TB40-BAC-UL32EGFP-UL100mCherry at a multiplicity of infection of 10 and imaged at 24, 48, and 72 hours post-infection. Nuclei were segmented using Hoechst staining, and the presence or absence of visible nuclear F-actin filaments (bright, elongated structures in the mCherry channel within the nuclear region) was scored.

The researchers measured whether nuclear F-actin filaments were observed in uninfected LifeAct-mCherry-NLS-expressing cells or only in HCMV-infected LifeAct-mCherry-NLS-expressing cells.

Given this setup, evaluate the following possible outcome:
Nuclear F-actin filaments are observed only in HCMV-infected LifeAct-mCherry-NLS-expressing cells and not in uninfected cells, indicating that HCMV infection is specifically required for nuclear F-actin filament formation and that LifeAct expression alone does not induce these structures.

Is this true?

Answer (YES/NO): YES